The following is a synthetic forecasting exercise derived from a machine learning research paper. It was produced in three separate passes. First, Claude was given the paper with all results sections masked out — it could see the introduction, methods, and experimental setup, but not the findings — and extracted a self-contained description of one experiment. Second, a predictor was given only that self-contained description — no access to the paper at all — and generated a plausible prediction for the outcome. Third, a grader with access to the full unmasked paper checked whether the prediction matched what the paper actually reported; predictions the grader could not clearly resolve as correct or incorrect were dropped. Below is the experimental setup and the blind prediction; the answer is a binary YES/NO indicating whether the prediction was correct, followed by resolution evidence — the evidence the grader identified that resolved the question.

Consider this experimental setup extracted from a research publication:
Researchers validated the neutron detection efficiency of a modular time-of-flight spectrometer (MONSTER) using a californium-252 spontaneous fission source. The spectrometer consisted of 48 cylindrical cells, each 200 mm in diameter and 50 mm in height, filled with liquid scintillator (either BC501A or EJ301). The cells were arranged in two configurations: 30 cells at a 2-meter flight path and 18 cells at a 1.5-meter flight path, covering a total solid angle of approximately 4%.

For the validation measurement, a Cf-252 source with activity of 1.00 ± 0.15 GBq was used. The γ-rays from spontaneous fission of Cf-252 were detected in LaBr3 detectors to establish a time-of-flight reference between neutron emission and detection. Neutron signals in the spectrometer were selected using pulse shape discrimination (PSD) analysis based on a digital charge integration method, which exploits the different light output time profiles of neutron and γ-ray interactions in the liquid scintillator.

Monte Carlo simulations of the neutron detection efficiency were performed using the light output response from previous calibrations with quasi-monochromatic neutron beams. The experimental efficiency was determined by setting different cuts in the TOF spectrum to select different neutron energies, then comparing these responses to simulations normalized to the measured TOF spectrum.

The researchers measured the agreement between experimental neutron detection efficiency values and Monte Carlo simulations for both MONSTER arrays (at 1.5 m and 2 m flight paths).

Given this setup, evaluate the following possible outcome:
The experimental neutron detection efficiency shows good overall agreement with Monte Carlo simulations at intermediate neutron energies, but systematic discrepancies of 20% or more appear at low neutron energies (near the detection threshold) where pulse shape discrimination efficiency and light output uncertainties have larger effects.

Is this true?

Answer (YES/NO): NO